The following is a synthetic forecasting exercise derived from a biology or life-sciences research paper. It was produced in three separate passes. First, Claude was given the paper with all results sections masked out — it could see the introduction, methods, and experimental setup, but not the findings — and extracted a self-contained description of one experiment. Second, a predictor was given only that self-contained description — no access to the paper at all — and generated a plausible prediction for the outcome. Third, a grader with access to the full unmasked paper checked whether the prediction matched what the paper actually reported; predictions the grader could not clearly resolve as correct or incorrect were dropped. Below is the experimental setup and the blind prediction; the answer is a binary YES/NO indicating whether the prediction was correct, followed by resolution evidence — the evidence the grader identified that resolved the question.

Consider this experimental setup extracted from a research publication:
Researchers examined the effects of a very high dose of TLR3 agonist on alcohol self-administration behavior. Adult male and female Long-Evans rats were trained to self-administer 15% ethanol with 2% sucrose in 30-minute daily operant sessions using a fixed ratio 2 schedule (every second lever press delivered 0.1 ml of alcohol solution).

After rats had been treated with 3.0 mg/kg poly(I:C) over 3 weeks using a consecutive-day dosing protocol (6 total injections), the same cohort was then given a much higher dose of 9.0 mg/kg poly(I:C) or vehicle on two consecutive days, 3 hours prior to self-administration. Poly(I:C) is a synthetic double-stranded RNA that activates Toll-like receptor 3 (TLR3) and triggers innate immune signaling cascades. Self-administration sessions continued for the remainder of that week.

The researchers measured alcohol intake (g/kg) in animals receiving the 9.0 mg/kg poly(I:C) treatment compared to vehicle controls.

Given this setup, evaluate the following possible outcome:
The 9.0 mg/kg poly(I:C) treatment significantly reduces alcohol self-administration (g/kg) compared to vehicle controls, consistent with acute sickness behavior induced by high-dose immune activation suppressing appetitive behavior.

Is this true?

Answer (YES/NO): NO